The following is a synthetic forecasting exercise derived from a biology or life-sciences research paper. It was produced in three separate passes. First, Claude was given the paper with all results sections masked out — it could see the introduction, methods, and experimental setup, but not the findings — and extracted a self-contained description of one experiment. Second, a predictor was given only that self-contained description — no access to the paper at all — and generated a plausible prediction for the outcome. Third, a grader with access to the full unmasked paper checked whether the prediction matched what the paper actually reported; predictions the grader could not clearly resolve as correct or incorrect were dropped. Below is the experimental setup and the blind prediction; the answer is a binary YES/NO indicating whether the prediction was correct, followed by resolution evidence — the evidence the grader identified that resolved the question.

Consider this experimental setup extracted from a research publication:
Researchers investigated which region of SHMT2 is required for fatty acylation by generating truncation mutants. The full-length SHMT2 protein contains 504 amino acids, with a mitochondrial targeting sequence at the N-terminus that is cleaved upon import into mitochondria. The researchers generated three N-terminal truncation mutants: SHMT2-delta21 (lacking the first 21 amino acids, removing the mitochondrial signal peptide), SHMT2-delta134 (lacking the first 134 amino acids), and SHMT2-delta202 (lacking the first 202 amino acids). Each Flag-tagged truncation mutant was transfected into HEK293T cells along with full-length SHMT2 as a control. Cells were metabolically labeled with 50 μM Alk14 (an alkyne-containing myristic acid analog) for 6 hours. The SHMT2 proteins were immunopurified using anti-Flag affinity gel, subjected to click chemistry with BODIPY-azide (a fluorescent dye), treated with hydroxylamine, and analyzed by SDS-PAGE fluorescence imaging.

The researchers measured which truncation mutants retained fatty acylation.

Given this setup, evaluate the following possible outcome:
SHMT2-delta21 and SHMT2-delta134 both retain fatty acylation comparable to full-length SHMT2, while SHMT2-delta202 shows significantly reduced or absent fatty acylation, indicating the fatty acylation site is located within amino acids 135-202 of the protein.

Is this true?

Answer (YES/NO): NO